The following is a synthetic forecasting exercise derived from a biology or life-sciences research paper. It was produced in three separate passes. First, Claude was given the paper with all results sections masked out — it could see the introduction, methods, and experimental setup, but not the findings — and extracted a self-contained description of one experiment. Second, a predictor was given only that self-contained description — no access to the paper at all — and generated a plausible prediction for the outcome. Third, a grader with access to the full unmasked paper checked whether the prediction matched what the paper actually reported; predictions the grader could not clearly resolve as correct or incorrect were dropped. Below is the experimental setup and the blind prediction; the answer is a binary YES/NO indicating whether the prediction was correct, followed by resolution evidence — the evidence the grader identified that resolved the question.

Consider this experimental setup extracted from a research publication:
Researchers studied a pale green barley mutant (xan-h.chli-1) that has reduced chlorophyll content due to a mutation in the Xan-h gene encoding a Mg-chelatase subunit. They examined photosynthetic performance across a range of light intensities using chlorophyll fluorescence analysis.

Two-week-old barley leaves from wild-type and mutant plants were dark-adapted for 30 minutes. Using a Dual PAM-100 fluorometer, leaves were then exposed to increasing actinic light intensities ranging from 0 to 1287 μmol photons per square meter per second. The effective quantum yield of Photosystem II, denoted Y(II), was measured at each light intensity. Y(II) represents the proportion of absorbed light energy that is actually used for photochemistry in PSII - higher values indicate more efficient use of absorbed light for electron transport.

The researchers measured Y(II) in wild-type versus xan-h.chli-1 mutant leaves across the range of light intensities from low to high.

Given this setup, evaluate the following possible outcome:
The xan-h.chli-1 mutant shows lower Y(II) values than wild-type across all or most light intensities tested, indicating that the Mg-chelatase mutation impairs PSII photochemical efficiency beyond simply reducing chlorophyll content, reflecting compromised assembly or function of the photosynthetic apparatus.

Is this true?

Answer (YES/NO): NO